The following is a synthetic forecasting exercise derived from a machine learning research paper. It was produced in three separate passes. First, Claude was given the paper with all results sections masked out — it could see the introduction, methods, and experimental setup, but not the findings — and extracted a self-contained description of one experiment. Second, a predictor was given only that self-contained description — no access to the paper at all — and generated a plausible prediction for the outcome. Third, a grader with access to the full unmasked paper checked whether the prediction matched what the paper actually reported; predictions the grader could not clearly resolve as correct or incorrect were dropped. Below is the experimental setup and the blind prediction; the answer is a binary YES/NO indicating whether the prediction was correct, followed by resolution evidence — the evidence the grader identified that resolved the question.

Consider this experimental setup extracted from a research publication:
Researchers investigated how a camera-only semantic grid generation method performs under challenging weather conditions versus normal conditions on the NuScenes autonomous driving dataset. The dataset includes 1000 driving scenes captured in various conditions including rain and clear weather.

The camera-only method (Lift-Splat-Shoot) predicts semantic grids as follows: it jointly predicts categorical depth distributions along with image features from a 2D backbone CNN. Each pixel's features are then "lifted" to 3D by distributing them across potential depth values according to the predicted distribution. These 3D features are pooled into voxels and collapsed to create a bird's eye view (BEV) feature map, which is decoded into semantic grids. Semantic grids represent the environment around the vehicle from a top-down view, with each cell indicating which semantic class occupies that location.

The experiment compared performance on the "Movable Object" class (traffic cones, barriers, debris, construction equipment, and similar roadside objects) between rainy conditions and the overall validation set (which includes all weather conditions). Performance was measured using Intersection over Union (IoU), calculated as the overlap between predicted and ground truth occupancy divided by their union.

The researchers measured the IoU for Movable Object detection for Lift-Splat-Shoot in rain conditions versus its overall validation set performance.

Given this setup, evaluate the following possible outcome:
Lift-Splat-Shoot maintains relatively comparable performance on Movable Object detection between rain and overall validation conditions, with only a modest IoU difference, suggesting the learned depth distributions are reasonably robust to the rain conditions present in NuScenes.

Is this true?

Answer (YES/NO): NO